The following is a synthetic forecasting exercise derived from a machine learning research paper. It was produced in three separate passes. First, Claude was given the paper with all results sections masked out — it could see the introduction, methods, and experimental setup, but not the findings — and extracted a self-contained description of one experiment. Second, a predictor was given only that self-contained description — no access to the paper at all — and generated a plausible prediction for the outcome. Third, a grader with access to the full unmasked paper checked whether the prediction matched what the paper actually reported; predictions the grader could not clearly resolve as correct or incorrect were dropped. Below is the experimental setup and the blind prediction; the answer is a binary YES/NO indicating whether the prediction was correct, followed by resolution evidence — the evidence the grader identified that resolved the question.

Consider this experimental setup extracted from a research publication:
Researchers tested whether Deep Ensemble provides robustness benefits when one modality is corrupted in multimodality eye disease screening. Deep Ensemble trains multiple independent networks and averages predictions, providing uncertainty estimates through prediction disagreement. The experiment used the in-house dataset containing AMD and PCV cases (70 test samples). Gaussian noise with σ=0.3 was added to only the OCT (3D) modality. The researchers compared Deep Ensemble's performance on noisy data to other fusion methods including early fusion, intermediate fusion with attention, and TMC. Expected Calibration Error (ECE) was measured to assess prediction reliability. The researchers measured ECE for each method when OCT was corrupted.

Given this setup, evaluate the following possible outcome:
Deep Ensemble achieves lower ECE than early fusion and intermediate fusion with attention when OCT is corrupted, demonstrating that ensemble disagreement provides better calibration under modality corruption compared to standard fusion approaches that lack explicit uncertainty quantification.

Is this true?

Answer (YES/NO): YES